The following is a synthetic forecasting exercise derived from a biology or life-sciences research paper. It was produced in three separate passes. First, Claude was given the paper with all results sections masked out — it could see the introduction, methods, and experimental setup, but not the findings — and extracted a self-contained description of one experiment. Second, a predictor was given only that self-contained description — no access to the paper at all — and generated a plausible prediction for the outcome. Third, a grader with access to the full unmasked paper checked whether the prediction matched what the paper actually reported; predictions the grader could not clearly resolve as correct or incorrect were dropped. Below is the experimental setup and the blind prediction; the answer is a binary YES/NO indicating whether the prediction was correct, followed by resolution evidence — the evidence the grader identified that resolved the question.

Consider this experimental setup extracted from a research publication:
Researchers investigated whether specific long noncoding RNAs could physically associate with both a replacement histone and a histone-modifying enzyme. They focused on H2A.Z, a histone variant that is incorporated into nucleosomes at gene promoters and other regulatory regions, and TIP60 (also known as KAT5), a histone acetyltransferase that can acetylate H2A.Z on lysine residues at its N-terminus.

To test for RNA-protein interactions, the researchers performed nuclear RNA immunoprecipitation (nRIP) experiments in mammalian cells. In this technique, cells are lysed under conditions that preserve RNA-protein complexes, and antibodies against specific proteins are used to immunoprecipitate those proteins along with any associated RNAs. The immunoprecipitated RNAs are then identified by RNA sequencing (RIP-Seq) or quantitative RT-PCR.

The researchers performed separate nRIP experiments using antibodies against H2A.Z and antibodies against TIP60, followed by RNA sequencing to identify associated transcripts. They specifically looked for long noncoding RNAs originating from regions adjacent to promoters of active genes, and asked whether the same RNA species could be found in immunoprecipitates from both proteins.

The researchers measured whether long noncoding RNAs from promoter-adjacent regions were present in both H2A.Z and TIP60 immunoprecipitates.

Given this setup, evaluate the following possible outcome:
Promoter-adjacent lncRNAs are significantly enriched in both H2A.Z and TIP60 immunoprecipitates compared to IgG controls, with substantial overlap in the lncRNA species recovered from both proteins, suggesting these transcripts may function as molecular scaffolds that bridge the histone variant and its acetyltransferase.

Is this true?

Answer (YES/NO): YES